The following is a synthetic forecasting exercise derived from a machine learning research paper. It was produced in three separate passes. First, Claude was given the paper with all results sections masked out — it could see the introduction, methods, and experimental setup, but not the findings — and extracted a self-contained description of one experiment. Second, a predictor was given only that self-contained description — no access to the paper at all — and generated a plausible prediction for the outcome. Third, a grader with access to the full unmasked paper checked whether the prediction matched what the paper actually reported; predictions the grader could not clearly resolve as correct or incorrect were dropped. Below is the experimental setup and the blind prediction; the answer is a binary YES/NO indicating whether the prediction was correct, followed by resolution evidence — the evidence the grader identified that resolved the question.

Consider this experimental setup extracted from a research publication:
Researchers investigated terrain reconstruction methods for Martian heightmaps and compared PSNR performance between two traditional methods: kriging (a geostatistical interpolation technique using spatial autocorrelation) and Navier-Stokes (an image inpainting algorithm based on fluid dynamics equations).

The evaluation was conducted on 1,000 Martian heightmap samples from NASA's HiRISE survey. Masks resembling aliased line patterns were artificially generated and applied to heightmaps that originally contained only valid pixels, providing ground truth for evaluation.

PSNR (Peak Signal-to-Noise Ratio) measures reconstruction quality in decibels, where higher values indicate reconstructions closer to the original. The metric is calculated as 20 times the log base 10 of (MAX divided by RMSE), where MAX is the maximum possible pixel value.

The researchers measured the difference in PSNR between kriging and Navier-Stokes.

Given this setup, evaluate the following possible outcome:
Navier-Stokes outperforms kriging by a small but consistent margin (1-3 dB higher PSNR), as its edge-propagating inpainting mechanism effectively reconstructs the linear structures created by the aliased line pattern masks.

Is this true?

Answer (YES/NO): NO